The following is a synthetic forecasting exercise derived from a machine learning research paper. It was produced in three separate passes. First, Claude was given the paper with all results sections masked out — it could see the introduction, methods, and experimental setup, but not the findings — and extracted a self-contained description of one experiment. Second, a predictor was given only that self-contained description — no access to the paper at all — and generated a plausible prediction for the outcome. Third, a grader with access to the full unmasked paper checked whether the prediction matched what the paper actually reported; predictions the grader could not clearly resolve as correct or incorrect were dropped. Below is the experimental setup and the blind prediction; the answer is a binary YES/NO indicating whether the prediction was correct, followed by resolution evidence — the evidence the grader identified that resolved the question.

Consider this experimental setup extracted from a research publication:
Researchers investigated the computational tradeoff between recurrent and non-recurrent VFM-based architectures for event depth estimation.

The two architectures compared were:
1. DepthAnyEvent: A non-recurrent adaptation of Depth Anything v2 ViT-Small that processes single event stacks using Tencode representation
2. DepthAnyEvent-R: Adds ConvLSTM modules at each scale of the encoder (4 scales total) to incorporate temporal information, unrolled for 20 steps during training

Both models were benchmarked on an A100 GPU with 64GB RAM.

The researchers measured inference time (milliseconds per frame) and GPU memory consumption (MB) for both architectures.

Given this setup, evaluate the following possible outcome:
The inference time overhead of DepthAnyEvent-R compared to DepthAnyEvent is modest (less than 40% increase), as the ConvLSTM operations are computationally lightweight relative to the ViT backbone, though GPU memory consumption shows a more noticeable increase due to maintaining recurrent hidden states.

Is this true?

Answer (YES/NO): NO